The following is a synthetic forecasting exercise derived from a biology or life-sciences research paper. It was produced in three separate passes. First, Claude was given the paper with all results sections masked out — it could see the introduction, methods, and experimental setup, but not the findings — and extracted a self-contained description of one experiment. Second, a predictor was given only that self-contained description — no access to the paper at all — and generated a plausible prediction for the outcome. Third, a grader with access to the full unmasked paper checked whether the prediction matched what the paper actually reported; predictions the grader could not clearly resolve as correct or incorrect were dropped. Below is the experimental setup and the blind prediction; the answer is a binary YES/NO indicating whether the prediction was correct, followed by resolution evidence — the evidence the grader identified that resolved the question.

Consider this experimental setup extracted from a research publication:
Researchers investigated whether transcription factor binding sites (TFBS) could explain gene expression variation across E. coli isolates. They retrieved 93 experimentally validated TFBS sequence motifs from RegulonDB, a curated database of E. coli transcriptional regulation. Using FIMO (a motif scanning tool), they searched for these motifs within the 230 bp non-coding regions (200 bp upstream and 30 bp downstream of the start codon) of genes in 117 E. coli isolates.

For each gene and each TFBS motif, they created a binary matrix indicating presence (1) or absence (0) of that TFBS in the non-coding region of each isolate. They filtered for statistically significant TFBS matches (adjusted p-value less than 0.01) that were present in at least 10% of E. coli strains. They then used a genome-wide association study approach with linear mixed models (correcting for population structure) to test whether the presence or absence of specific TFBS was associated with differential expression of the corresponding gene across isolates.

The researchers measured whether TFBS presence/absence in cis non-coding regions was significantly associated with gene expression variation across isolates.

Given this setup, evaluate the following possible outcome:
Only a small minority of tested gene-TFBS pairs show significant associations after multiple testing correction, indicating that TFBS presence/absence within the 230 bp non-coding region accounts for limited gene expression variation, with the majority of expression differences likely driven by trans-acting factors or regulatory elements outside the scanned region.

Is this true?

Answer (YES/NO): NO